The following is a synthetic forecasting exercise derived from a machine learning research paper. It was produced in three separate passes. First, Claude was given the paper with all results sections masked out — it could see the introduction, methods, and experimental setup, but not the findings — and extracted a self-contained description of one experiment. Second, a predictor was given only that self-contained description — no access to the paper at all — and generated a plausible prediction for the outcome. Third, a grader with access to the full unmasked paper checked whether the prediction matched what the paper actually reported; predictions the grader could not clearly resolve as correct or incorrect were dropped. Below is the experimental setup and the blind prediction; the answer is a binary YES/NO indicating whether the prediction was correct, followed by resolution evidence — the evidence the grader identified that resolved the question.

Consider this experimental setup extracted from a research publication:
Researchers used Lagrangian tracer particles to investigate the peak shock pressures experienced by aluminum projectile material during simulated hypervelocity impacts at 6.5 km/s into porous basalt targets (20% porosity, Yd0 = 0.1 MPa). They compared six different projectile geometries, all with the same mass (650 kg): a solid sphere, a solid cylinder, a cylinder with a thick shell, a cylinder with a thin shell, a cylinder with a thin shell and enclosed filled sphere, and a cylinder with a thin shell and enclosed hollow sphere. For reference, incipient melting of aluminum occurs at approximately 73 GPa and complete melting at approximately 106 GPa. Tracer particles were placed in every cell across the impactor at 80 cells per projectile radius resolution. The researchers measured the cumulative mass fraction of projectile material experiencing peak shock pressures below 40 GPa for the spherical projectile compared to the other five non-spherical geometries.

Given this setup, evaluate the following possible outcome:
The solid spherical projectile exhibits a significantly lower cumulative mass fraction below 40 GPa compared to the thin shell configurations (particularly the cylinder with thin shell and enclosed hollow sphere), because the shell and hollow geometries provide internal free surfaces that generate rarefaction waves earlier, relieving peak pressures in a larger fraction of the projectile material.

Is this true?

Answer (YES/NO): NO